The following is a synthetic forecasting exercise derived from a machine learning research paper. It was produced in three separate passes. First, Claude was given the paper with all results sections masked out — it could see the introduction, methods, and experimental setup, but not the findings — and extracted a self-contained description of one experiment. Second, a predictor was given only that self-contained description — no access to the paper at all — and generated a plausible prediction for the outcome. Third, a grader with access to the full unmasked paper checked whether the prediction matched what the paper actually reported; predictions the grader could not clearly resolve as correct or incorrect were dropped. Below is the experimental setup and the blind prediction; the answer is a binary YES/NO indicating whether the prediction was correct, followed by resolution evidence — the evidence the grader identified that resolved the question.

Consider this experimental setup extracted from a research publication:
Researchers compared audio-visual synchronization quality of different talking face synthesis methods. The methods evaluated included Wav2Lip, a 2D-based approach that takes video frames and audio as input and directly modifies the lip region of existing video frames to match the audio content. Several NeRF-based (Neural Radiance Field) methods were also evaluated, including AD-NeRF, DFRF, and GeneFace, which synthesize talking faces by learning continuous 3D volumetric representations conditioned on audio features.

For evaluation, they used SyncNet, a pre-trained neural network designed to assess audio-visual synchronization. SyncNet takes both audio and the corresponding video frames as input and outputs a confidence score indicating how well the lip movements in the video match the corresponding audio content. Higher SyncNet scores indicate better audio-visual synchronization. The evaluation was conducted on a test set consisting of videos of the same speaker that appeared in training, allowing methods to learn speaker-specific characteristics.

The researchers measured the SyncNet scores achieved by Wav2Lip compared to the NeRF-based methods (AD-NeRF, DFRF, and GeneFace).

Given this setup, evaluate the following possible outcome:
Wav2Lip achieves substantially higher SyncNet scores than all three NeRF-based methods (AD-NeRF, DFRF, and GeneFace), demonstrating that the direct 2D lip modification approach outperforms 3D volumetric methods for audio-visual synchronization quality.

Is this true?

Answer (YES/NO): NO